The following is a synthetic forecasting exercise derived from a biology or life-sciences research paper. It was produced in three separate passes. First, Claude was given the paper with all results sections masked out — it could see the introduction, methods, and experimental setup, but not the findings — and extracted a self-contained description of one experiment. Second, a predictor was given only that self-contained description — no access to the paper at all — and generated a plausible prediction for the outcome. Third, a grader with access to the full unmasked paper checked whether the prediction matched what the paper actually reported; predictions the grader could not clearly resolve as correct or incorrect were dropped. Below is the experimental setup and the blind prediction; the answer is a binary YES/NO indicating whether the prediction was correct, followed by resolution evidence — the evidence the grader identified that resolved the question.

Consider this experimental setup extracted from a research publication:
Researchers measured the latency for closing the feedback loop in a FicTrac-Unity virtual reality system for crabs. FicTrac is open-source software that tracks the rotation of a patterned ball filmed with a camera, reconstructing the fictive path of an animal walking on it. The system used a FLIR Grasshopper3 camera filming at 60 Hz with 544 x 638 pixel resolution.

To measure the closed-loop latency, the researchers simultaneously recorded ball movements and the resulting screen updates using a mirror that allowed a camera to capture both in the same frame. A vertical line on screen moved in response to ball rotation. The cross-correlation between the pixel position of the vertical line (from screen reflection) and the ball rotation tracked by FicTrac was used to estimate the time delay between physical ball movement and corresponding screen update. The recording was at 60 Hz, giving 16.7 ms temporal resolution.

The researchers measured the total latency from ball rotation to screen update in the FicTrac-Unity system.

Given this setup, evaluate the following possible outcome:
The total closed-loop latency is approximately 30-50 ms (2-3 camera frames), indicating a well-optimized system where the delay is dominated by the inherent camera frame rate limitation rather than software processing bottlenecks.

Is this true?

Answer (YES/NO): NO